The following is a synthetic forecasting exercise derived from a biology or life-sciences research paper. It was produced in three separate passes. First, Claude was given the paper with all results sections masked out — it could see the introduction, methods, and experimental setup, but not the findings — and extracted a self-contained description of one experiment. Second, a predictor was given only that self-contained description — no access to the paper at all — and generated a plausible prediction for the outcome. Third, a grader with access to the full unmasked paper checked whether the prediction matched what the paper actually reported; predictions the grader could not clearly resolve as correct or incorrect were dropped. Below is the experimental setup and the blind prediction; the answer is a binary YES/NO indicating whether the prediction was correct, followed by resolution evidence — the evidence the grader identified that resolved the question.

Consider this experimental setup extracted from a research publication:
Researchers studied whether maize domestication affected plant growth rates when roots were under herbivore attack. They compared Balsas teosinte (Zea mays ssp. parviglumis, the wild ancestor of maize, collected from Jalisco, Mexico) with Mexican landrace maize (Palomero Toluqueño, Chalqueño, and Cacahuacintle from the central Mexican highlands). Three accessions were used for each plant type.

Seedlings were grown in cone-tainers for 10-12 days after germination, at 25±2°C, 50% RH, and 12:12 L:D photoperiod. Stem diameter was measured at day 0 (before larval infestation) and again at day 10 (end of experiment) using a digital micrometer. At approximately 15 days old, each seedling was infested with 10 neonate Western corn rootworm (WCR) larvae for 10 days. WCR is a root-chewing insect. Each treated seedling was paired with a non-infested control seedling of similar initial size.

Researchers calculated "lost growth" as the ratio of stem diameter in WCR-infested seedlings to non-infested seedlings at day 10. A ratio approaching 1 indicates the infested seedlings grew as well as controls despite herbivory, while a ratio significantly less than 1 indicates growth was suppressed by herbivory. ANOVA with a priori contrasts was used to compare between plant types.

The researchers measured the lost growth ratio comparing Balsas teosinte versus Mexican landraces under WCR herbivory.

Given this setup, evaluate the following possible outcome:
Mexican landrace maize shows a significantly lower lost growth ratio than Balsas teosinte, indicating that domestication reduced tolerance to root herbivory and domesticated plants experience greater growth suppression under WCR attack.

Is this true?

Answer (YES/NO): NO